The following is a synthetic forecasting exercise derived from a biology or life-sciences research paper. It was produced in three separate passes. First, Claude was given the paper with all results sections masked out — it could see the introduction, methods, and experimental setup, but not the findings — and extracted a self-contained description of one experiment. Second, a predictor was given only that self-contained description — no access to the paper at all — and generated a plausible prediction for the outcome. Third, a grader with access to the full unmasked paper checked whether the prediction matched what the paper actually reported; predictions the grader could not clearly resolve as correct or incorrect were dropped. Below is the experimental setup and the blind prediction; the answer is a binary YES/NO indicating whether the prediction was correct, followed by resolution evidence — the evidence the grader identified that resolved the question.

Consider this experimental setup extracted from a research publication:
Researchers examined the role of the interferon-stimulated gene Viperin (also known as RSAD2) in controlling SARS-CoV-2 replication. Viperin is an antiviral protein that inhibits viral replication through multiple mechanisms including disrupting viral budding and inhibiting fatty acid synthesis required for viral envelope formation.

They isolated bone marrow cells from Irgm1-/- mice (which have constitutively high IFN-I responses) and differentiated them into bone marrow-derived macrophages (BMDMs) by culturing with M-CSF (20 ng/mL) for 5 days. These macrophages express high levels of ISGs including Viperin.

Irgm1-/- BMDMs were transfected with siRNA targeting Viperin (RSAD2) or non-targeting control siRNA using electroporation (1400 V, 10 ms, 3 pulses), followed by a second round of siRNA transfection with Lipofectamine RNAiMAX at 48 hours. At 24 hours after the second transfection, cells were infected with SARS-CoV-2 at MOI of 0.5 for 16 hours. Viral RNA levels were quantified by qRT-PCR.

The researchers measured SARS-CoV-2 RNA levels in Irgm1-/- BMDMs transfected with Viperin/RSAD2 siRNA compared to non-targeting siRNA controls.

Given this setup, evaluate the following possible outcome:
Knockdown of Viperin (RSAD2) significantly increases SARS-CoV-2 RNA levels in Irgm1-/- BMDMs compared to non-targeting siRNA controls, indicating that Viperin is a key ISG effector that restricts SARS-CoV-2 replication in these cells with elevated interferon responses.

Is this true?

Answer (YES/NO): YES